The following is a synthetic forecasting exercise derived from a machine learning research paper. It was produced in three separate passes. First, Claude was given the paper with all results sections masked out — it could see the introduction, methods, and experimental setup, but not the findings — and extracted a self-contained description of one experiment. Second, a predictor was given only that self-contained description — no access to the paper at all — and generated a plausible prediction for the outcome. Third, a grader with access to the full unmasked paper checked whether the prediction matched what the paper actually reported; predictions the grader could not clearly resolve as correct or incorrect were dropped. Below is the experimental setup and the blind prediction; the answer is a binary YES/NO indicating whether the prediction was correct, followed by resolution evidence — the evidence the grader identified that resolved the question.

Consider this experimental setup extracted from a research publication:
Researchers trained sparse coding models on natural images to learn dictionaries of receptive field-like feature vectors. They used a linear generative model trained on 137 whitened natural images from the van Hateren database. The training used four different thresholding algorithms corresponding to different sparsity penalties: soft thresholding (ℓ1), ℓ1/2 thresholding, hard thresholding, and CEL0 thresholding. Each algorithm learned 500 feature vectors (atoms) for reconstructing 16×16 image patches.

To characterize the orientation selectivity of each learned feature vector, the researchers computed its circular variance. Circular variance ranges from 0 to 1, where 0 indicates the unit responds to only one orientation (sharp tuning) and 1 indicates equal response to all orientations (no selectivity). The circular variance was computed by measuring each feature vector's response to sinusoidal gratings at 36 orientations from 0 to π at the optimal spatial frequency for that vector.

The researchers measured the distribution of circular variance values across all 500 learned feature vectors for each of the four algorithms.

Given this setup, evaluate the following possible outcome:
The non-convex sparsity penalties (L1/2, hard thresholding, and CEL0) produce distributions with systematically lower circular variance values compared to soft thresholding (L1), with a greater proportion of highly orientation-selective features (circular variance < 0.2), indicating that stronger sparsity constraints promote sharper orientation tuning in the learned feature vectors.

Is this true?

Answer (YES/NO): NO